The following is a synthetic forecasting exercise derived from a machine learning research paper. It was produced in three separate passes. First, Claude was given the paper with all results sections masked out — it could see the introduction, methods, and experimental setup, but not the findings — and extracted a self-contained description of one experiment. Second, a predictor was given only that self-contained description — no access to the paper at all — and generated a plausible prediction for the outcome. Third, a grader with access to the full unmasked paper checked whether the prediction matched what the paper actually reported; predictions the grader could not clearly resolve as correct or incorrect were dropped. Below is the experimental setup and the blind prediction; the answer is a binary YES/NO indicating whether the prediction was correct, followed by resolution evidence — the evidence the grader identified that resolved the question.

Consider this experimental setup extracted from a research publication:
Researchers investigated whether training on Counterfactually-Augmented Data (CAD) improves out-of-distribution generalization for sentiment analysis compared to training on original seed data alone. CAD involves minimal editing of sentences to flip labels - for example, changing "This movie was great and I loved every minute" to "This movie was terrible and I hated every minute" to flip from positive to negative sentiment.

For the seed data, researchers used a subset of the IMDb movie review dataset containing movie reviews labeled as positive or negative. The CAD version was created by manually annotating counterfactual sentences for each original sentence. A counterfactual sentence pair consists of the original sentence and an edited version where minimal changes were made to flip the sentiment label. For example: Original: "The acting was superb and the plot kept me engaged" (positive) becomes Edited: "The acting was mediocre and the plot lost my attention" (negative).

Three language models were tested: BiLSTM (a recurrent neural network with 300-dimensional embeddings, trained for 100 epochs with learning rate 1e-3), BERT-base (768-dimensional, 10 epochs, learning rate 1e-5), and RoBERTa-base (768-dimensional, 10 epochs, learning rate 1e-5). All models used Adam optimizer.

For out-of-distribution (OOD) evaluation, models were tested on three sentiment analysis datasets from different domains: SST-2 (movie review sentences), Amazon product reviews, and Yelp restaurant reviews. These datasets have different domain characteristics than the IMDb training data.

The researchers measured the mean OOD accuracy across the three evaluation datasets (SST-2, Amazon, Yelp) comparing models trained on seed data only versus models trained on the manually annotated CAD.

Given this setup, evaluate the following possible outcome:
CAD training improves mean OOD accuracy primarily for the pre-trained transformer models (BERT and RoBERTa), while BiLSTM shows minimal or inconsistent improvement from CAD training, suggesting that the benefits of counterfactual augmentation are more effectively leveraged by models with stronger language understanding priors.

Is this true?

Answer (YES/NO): NO